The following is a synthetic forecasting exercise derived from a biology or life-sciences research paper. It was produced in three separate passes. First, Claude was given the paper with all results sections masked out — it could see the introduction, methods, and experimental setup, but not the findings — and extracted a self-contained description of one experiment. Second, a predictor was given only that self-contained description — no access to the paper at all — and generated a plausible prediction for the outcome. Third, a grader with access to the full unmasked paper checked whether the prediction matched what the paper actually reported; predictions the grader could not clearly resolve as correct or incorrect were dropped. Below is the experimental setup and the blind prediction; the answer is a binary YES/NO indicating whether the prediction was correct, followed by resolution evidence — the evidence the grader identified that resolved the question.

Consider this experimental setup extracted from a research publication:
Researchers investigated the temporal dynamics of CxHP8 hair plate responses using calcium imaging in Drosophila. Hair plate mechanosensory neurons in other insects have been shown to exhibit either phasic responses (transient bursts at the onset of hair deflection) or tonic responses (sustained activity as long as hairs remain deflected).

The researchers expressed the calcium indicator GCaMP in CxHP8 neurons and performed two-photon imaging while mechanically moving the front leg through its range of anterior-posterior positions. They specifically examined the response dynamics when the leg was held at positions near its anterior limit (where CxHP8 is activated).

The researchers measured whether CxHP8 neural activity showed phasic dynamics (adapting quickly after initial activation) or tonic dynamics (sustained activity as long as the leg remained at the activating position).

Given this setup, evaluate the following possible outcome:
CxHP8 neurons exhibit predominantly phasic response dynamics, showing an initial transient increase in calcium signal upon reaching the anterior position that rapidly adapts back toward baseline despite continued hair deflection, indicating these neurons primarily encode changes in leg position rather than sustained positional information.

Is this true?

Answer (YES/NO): NO